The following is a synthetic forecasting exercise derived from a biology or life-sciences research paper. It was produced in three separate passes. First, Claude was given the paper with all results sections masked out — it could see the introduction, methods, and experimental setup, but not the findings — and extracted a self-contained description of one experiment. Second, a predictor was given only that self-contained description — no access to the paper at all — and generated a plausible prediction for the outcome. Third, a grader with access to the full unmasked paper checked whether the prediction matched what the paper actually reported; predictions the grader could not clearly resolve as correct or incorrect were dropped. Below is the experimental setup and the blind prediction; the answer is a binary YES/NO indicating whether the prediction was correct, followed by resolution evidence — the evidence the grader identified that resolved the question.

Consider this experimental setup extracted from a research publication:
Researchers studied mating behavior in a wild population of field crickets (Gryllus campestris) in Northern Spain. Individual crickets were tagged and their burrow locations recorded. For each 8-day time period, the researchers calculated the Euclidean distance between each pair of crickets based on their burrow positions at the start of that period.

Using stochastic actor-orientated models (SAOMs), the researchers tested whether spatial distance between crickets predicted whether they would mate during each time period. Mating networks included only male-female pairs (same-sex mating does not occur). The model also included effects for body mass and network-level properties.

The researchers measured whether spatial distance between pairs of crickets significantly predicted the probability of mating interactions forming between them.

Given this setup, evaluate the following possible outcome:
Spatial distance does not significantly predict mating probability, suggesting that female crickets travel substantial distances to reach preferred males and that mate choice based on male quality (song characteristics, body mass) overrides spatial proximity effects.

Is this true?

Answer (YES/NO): NO